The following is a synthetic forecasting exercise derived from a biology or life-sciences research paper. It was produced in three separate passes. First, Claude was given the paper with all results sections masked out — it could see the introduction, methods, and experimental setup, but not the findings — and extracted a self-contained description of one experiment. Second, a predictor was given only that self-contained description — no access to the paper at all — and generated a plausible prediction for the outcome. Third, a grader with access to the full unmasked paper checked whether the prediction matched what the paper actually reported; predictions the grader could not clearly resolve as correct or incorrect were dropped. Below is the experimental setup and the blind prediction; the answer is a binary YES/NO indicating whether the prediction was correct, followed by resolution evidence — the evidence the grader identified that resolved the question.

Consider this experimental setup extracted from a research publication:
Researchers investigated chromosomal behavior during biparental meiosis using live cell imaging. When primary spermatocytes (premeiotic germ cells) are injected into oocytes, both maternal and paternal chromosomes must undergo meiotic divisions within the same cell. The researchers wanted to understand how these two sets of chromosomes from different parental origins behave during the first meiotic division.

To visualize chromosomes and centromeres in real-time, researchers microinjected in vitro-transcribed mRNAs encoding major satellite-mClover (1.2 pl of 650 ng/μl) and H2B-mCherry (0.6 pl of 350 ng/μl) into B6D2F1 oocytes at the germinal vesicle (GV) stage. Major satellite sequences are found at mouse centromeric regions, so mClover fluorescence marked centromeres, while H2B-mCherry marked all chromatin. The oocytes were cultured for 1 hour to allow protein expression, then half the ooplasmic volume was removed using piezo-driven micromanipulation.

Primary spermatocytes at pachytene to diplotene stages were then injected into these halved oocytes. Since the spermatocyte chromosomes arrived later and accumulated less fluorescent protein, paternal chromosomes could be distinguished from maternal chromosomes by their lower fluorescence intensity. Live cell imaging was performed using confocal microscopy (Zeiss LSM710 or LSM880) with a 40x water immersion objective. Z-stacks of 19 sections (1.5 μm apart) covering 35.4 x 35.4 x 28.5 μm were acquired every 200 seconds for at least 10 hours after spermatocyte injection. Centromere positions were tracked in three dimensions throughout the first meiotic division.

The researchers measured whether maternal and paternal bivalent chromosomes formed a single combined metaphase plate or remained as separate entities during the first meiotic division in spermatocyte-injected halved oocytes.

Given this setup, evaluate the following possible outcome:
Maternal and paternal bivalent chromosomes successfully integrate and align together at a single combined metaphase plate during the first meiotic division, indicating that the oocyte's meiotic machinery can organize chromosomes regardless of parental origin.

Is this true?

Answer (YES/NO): YES